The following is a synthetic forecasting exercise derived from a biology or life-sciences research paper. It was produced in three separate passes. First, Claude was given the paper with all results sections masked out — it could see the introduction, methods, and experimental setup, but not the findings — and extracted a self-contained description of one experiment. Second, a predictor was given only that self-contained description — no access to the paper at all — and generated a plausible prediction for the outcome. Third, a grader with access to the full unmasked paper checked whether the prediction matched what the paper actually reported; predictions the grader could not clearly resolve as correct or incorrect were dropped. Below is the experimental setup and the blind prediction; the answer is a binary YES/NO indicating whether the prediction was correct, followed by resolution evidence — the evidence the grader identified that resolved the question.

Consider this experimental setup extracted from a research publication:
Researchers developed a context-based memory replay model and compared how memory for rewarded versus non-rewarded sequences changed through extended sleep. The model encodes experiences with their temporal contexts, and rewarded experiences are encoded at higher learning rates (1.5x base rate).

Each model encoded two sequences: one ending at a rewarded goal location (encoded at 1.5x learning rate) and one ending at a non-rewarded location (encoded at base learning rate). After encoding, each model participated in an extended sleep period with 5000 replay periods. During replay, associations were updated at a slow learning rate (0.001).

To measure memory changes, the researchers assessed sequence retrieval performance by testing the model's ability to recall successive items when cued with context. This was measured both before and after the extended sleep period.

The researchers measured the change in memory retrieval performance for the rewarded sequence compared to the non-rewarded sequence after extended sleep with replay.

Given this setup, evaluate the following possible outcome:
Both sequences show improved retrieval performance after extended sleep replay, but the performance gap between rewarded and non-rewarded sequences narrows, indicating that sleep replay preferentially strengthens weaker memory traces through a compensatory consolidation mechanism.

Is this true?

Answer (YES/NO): NO